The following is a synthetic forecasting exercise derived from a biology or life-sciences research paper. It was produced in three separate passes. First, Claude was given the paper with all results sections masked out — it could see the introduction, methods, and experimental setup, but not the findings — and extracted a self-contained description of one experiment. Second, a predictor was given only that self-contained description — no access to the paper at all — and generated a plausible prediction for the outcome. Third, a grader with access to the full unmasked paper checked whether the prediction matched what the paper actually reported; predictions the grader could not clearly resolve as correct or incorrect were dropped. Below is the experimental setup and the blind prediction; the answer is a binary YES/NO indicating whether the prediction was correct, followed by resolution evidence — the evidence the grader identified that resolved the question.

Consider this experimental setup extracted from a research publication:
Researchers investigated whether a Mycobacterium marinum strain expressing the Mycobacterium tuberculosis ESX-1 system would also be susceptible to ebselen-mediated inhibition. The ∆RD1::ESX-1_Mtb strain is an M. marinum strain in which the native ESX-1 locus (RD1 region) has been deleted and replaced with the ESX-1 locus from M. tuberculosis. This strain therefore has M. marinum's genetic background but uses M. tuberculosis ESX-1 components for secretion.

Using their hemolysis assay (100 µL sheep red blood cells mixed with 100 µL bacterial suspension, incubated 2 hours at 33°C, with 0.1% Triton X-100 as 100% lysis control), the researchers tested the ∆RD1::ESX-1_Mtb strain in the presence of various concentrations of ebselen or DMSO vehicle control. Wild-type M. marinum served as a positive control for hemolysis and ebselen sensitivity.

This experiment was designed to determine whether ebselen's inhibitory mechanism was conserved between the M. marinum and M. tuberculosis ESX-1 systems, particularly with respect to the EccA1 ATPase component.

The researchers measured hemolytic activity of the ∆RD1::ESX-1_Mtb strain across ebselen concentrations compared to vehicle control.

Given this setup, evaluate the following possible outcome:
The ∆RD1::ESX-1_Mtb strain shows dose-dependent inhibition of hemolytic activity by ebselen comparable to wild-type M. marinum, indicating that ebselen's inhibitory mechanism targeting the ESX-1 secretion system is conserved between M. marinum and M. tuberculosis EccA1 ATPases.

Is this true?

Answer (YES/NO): YES